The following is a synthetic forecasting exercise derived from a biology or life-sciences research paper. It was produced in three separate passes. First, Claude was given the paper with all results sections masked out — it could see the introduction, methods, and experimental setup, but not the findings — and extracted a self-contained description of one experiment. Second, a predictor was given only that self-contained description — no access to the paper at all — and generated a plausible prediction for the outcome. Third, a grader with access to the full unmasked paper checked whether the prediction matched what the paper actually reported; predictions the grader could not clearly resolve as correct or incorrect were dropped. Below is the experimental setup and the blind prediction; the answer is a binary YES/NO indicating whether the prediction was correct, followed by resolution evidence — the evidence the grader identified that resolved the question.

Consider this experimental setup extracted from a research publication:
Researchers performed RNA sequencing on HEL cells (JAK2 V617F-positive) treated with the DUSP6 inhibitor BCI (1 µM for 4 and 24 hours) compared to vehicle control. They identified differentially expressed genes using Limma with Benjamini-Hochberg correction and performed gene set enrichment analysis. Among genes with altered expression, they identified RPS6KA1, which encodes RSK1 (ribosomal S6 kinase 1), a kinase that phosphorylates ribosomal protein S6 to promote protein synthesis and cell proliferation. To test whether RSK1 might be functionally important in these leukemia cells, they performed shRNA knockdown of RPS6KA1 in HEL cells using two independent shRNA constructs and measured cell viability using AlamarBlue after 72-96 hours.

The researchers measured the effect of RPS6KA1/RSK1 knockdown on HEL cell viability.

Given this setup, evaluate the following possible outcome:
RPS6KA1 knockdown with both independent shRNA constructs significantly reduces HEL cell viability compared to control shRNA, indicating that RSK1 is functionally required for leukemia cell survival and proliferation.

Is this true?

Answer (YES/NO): YES